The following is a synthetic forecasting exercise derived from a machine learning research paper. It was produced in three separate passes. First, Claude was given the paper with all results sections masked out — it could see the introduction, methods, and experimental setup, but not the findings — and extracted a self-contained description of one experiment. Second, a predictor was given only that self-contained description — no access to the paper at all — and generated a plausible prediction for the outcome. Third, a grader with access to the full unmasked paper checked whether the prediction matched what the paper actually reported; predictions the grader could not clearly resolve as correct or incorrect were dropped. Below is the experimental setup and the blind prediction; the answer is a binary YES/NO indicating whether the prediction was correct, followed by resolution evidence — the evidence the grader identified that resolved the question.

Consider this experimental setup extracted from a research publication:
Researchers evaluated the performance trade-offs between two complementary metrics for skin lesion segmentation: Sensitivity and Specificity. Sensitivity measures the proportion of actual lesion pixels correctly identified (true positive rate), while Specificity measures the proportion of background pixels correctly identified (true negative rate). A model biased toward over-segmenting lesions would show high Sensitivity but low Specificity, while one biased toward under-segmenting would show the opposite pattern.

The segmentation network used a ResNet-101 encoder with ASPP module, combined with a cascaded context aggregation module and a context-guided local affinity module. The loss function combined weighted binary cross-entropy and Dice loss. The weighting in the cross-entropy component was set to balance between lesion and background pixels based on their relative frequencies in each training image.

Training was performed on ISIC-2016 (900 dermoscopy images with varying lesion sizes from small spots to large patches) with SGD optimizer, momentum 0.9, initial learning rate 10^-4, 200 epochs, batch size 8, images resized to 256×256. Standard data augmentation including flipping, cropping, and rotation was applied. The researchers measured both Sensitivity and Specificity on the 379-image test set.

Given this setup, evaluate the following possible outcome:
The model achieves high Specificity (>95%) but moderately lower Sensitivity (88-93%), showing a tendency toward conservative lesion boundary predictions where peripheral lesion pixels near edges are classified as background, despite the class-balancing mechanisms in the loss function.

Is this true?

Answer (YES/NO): NO